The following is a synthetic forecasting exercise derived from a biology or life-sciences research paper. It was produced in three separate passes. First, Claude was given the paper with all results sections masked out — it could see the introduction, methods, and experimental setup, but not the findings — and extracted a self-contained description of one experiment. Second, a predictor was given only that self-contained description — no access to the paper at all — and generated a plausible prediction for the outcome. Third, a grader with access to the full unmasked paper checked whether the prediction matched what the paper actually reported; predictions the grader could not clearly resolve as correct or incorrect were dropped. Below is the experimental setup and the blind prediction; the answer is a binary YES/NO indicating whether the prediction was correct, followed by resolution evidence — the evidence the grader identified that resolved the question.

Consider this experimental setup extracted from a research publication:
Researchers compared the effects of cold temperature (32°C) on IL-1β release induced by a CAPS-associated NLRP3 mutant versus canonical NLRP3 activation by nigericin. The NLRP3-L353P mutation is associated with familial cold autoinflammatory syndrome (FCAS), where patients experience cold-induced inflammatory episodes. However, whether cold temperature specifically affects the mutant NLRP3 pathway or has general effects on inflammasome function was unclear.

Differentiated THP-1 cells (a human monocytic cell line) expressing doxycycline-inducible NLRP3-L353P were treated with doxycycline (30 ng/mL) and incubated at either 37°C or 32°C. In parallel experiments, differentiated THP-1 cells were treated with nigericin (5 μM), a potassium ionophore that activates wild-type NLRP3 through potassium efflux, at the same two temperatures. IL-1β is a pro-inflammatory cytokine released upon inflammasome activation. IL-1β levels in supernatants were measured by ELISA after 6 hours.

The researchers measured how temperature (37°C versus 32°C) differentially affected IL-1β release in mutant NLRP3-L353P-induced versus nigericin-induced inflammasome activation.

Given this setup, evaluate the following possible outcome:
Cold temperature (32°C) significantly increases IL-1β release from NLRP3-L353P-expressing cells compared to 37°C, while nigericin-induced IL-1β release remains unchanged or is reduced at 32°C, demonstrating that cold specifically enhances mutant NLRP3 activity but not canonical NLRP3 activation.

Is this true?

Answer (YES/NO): YES